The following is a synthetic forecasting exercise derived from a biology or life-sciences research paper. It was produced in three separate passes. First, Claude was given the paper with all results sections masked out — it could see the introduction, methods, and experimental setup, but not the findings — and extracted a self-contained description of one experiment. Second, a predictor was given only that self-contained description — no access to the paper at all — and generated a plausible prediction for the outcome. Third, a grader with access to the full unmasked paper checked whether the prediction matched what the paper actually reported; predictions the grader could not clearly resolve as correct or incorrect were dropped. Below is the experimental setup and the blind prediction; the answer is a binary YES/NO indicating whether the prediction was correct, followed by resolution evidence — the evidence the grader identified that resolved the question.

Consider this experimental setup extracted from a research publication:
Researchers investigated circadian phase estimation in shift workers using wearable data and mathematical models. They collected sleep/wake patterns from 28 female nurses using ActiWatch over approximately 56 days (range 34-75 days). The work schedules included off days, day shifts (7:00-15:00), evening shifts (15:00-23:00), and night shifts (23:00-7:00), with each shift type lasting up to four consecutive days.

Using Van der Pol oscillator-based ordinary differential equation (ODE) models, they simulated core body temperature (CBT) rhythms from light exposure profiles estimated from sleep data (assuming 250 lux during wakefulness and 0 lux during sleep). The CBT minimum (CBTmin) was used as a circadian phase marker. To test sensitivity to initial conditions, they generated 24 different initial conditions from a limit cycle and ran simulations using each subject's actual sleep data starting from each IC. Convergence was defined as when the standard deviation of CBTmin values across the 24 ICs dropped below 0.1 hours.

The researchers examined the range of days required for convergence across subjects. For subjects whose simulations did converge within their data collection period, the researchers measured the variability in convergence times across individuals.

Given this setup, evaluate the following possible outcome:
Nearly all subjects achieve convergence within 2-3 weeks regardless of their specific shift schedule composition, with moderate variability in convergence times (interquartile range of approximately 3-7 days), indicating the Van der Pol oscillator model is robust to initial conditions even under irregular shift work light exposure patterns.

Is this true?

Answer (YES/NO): NO